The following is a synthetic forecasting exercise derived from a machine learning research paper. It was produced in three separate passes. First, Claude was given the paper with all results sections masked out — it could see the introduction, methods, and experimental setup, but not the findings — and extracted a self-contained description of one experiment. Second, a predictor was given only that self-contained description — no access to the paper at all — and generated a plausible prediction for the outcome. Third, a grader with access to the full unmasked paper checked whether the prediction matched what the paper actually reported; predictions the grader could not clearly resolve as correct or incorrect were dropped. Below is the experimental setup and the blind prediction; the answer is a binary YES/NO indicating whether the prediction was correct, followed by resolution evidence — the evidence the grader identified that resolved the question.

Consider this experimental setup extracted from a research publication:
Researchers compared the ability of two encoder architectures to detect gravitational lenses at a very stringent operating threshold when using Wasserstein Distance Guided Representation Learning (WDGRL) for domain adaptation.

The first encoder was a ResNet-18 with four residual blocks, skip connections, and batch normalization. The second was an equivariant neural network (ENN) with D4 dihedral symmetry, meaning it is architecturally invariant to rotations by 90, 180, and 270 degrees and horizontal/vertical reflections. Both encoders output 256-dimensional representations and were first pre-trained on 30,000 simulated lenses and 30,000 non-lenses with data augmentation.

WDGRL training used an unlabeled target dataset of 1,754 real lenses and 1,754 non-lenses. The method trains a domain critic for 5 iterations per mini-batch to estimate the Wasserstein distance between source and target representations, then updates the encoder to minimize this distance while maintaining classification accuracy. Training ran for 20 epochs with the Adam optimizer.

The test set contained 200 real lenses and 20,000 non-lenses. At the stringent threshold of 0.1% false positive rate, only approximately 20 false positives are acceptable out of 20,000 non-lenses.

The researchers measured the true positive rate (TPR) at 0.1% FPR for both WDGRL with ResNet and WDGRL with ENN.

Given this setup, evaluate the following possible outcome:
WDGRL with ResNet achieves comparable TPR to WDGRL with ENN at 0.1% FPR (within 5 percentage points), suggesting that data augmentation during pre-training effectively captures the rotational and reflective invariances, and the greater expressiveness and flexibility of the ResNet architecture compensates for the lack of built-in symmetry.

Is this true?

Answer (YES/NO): NO